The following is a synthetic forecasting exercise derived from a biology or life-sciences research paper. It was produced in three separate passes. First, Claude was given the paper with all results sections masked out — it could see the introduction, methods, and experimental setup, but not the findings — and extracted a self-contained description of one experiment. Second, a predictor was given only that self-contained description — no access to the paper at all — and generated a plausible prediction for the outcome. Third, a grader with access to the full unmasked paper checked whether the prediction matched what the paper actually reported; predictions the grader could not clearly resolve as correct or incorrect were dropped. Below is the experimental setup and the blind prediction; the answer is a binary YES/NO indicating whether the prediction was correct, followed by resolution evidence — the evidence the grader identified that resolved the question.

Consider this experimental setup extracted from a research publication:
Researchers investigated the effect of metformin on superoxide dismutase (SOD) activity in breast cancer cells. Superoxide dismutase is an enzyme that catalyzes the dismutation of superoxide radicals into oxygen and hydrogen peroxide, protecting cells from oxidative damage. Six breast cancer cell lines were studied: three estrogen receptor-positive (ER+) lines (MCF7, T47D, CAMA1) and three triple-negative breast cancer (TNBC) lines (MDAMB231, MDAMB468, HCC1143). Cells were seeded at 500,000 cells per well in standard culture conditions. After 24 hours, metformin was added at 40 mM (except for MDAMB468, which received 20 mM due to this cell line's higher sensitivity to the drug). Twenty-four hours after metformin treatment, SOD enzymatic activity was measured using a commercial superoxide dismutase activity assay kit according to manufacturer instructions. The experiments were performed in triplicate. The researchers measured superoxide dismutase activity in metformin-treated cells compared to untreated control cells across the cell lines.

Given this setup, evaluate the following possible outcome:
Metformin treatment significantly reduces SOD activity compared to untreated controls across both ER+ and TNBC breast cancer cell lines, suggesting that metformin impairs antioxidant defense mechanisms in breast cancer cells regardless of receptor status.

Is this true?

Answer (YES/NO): NO